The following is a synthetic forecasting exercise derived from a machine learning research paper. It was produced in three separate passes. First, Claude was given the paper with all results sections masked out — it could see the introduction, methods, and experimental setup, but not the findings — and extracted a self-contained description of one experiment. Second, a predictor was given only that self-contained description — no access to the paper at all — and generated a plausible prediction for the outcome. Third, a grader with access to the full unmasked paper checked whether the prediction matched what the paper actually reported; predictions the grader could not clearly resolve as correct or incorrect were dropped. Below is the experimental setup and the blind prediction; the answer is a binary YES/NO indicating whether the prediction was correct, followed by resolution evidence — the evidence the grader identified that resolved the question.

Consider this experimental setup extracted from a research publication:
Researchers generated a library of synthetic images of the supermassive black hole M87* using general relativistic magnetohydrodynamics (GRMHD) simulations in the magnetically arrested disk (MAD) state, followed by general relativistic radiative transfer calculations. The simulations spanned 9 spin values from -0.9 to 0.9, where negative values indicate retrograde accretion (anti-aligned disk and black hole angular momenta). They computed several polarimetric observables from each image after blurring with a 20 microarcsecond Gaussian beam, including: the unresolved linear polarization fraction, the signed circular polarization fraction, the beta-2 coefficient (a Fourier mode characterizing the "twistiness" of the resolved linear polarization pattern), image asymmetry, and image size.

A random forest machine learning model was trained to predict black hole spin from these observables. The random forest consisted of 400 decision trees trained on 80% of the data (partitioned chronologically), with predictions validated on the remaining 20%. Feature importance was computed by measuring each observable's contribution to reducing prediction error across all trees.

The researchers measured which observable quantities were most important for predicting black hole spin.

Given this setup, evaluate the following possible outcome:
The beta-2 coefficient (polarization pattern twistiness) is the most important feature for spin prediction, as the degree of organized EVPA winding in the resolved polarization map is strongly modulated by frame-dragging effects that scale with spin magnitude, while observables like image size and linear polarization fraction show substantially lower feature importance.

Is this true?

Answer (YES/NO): YES